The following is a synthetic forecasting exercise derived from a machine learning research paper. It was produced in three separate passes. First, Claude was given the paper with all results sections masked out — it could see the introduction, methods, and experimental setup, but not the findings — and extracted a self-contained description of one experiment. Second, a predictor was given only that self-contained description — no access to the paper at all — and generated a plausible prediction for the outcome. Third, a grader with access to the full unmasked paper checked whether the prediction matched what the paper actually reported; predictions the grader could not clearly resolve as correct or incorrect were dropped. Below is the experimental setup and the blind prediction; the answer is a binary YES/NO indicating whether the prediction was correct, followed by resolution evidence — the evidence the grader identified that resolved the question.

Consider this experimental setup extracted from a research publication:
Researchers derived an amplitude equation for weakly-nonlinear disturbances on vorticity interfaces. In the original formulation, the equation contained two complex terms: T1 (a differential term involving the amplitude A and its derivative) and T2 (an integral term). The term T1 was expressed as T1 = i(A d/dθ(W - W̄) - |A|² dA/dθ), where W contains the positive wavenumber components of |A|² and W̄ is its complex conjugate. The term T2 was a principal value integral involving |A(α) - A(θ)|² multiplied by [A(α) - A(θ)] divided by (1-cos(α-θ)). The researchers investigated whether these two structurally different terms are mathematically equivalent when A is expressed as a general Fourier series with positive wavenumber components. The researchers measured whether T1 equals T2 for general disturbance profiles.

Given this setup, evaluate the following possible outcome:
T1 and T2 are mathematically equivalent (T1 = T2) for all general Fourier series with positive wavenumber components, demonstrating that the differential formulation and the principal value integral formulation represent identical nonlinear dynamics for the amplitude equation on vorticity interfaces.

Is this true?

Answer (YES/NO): YES